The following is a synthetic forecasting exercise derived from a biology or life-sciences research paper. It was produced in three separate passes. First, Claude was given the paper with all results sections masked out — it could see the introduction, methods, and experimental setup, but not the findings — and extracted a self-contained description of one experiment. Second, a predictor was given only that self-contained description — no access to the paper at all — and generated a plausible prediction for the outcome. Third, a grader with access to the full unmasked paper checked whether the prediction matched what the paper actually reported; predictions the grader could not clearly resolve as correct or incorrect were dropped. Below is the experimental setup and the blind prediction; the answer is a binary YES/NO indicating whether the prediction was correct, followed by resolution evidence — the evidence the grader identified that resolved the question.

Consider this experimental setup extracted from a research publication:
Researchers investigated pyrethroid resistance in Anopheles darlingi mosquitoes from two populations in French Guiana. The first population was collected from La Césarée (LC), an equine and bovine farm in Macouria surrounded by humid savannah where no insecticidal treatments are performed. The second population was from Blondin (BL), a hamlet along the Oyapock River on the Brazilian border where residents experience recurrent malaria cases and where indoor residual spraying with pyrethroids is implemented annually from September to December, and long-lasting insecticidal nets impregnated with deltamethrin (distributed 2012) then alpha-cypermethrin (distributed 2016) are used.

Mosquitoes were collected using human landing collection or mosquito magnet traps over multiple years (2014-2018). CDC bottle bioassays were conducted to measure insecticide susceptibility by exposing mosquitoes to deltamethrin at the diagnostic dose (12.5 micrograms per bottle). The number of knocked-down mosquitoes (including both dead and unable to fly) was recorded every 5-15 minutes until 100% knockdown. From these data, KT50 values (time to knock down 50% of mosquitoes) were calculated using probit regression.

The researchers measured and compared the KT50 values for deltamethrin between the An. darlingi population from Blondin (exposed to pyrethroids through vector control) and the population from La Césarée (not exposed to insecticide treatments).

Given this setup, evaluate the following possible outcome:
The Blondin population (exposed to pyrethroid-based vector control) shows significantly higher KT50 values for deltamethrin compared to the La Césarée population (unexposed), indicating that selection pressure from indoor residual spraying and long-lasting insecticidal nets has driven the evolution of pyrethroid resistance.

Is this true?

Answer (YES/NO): YES